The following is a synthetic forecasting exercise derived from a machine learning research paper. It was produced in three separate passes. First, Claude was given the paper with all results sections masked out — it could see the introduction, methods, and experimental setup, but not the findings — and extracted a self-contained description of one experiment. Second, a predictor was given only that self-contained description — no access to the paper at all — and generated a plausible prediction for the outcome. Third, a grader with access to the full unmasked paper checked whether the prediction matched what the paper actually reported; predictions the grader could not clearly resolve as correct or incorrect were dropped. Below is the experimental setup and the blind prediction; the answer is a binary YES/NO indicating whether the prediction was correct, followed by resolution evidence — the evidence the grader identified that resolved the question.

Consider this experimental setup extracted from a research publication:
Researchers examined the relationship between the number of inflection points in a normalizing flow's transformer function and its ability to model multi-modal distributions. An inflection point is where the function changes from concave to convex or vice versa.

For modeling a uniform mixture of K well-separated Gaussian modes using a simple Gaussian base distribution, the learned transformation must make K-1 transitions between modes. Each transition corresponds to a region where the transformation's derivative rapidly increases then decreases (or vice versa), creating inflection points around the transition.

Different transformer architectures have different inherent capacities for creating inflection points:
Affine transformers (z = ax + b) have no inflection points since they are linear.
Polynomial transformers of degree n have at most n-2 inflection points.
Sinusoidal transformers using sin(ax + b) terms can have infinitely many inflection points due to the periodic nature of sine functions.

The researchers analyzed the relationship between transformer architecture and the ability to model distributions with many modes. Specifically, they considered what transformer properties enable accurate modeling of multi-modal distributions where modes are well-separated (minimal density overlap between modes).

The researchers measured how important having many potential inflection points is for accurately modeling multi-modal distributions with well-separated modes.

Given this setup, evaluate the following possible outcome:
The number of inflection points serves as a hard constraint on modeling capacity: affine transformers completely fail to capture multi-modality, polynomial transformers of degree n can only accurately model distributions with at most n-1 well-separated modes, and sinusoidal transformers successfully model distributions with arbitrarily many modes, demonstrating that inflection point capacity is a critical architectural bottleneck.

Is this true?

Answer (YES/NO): NO